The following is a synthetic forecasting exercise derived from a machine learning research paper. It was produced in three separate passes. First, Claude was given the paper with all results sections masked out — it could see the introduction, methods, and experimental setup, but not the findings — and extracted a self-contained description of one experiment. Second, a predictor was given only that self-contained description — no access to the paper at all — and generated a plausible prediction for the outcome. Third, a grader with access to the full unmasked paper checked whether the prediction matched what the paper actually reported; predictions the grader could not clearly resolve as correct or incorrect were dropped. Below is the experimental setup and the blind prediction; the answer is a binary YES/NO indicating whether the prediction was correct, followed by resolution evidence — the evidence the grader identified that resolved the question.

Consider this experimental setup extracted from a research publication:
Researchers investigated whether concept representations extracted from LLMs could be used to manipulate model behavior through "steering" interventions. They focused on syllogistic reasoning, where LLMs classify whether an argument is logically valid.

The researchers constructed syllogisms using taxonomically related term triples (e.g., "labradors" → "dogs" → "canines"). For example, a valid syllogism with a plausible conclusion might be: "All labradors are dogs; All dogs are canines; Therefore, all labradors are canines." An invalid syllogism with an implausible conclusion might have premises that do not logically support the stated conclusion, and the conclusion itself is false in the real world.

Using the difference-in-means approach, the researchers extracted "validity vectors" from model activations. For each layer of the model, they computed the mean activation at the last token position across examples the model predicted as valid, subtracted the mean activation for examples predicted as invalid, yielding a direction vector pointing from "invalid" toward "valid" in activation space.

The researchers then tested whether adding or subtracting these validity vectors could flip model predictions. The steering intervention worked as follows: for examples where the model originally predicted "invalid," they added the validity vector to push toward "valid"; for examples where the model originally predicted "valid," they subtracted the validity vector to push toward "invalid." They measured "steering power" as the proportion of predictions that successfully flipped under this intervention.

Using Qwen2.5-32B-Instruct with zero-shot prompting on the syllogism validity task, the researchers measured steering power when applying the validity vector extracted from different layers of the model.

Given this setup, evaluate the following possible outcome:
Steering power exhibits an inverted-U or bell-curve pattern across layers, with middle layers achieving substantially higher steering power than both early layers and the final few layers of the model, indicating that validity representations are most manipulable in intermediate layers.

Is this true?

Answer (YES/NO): NO